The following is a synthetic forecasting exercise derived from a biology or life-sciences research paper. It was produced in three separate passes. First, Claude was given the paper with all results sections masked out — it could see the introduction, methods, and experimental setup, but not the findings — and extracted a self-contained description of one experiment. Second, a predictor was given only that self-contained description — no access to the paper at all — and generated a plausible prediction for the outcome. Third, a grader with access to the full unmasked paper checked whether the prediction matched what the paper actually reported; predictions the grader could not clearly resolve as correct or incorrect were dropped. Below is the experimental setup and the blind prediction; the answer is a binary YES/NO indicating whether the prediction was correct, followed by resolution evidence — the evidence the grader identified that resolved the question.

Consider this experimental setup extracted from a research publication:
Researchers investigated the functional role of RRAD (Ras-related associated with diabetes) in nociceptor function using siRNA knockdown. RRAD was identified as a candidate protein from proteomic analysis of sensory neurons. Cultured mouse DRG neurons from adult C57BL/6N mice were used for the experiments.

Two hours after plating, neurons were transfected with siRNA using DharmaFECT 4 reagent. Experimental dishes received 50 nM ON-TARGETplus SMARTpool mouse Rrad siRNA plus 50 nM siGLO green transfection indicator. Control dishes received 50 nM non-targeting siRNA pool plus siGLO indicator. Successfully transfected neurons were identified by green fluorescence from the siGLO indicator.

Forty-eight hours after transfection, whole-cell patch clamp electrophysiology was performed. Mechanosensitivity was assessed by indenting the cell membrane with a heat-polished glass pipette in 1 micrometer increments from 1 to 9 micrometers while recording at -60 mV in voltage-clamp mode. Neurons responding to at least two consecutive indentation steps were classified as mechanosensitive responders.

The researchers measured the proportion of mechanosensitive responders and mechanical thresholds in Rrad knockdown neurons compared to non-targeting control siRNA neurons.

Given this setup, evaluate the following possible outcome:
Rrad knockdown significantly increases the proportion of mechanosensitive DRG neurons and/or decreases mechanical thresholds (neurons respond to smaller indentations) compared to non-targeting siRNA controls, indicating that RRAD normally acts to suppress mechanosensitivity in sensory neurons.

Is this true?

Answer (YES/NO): NO